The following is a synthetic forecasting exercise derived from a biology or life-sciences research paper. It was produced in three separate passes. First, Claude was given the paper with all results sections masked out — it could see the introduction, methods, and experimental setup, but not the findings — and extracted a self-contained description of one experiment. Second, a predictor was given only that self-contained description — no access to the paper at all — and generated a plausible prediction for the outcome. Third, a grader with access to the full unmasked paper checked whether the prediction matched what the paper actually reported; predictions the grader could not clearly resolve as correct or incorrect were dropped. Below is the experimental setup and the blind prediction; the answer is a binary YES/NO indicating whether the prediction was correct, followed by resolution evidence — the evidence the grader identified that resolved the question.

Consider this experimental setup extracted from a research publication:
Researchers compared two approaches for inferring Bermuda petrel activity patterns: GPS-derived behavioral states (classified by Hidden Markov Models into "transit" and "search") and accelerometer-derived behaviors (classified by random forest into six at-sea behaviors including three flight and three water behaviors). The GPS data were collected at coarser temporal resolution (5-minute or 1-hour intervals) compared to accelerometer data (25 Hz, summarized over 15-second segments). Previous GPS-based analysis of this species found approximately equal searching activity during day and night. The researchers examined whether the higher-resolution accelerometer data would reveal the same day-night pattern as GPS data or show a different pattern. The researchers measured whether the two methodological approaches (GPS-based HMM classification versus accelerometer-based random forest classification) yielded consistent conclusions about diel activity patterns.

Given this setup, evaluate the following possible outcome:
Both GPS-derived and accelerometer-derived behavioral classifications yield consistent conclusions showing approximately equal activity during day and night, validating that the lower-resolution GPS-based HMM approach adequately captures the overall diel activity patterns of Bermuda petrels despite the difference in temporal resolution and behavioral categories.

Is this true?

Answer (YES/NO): NO